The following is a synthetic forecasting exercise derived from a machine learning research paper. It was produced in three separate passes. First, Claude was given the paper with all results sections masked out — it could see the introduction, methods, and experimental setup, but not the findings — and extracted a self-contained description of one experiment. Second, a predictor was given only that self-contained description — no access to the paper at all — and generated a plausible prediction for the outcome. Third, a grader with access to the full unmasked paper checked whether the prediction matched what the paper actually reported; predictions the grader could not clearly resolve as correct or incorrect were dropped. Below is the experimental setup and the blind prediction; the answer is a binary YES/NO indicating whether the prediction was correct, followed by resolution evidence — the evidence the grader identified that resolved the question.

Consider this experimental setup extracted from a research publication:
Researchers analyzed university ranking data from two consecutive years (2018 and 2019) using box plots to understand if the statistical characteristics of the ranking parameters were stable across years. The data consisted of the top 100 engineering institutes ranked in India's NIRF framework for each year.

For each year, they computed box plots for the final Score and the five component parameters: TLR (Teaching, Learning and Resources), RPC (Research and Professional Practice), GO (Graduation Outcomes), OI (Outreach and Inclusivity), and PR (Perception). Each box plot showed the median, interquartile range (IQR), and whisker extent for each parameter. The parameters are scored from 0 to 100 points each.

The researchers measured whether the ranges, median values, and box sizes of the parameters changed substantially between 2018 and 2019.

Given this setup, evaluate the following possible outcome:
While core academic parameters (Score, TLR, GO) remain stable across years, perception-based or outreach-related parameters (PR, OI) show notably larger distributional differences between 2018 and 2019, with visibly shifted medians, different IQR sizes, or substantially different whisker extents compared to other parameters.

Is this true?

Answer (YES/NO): NO